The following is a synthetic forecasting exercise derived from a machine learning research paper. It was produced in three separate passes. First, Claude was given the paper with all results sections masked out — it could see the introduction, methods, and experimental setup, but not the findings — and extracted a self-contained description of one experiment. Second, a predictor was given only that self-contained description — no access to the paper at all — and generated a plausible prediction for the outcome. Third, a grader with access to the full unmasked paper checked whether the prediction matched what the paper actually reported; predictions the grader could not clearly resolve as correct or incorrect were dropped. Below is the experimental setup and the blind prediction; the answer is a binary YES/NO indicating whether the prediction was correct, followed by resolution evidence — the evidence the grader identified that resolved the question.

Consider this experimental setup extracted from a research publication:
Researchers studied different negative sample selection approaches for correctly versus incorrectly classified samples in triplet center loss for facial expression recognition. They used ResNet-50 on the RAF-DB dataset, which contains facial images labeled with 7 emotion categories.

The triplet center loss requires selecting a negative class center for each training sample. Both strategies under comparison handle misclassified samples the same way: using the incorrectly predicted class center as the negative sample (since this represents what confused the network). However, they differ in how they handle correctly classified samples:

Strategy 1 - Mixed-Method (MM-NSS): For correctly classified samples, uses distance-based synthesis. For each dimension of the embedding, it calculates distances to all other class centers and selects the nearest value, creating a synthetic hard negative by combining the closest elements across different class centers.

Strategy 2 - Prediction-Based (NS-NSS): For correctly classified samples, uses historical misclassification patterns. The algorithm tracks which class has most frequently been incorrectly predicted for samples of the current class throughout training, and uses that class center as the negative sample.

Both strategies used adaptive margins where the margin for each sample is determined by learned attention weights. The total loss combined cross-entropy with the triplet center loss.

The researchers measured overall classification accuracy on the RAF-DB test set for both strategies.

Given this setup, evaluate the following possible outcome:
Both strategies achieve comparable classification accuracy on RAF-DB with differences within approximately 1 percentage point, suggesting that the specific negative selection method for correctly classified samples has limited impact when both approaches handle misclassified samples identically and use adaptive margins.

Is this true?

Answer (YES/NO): NO